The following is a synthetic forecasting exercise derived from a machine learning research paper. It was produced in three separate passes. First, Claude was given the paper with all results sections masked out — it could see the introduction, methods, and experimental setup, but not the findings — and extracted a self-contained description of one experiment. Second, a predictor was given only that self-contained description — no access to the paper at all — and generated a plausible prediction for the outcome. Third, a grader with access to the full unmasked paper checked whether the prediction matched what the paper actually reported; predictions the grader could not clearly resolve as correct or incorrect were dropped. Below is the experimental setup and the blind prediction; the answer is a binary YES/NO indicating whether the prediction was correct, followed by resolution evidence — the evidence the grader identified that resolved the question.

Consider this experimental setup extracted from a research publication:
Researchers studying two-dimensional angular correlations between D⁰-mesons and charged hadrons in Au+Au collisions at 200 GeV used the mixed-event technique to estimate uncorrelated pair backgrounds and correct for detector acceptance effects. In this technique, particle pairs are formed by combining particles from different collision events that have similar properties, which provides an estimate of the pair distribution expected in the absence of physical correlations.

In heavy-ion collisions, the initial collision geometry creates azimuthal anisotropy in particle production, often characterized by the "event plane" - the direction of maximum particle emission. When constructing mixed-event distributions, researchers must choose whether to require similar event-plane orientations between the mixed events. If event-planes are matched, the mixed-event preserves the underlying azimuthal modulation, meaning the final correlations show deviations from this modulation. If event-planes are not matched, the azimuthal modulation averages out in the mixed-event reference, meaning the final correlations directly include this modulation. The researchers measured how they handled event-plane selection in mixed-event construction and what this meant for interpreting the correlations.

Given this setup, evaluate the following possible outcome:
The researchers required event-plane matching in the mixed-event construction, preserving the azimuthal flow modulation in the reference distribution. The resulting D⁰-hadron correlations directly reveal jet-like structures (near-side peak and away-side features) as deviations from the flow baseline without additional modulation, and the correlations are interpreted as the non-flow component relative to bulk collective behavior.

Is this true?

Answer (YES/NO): NO